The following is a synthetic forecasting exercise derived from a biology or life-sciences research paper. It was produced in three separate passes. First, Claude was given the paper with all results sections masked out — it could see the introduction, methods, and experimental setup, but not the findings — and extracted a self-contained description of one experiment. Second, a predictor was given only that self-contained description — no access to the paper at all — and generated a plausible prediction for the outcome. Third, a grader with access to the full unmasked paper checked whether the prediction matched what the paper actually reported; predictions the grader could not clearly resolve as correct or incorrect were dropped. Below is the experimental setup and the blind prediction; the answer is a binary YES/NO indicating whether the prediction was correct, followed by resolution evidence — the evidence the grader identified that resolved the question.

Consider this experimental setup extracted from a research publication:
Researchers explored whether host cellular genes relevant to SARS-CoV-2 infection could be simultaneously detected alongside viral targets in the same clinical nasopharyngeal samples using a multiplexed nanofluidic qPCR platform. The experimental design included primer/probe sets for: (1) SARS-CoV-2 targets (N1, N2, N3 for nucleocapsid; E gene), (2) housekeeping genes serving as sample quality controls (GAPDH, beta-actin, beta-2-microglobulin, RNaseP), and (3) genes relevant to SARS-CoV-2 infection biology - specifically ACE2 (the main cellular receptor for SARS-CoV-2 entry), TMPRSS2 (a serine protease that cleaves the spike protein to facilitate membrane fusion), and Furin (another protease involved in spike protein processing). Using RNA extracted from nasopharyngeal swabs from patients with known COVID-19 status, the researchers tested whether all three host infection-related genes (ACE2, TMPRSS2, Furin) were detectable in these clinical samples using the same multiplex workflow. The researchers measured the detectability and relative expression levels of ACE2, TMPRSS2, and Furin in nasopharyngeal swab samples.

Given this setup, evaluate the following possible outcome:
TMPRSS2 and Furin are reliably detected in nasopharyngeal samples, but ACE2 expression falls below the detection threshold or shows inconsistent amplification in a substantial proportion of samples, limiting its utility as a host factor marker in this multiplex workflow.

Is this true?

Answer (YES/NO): NO